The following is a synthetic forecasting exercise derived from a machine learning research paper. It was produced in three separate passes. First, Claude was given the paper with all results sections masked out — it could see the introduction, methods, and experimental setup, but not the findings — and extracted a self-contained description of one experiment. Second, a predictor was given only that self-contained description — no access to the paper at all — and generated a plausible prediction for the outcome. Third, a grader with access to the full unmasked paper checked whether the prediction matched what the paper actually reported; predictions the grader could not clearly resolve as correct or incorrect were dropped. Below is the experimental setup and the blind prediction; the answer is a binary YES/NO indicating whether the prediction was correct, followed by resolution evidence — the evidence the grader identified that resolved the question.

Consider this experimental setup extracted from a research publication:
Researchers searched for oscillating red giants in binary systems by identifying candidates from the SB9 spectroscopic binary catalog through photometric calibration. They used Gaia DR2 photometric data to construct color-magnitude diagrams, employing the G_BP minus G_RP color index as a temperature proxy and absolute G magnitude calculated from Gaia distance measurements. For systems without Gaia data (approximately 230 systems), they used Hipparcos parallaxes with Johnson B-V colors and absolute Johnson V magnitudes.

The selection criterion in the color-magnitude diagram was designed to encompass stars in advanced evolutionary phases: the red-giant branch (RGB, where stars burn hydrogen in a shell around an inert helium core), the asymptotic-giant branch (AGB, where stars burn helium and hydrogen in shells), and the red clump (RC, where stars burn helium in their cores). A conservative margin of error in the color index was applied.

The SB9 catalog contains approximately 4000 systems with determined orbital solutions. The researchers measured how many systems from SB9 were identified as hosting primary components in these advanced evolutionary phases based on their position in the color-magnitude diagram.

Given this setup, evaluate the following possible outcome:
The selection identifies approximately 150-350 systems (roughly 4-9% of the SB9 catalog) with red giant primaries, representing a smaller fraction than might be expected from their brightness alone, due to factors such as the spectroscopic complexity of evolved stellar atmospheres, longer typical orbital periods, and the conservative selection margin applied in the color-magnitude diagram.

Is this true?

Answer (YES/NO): NO